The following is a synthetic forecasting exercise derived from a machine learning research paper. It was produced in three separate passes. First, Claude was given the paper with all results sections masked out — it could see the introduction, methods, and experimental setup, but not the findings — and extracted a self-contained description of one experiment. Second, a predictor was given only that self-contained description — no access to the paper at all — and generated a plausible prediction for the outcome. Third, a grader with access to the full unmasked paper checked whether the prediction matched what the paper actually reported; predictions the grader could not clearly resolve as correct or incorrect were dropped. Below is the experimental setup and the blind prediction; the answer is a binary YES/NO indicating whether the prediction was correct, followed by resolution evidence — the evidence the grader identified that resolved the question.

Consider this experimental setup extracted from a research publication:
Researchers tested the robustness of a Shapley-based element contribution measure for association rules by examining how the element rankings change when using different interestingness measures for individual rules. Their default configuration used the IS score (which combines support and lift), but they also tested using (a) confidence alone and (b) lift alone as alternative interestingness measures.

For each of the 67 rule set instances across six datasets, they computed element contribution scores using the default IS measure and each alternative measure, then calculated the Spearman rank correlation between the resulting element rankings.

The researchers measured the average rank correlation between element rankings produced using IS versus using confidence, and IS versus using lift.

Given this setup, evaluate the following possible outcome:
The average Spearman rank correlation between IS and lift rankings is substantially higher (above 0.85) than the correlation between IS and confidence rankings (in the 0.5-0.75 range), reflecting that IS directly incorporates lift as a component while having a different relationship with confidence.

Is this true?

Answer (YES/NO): NO